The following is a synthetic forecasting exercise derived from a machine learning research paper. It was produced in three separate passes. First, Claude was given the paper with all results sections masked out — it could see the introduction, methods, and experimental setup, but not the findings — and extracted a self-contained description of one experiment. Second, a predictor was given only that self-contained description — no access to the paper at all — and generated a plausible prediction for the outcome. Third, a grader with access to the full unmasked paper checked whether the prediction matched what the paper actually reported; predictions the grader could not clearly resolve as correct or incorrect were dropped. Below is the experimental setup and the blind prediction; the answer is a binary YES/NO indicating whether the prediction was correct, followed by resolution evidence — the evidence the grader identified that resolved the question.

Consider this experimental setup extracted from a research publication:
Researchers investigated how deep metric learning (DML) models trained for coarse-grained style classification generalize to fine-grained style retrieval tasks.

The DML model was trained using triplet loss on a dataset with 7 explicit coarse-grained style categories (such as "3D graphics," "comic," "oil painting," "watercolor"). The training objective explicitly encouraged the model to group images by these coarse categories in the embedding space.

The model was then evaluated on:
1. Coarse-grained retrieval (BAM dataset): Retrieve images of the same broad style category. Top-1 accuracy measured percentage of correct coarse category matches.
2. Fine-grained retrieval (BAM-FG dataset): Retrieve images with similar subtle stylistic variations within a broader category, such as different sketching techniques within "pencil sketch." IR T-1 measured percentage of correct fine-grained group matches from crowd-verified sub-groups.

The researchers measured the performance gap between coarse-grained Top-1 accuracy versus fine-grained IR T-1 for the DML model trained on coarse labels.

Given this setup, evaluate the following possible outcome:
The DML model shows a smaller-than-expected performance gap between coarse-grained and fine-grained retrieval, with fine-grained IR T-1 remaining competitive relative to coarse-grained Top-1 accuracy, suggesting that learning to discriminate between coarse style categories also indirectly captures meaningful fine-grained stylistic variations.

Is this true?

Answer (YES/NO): NO